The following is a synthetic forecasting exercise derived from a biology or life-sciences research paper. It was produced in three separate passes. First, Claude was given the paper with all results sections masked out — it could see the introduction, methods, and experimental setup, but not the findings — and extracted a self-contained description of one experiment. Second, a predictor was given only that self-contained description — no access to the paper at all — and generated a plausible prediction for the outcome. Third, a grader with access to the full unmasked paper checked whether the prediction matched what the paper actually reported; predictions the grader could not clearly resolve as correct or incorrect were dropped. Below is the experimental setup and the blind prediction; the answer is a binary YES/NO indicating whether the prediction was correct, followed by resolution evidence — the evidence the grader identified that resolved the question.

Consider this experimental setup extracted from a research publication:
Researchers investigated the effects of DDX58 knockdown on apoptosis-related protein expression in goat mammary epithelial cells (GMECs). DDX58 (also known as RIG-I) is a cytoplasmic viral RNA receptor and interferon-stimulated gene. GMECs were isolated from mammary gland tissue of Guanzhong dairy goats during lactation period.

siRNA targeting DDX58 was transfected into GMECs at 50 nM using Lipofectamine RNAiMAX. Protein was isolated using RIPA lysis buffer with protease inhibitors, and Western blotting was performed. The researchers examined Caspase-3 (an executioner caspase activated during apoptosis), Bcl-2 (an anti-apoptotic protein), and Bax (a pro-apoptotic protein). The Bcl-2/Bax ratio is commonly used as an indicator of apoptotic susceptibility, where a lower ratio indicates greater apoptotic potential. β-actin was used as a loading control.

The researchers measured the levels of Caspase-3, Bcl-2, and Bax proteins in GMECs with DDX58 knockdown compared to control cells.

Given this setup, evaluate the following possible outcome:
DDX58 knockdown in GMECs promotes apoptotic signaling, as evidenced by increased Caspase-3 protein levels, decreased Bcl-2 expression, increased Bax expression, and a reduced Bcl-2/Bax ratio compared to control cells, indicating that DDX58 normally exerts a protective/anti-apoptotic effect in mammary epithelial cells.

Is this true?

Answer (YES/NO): NO